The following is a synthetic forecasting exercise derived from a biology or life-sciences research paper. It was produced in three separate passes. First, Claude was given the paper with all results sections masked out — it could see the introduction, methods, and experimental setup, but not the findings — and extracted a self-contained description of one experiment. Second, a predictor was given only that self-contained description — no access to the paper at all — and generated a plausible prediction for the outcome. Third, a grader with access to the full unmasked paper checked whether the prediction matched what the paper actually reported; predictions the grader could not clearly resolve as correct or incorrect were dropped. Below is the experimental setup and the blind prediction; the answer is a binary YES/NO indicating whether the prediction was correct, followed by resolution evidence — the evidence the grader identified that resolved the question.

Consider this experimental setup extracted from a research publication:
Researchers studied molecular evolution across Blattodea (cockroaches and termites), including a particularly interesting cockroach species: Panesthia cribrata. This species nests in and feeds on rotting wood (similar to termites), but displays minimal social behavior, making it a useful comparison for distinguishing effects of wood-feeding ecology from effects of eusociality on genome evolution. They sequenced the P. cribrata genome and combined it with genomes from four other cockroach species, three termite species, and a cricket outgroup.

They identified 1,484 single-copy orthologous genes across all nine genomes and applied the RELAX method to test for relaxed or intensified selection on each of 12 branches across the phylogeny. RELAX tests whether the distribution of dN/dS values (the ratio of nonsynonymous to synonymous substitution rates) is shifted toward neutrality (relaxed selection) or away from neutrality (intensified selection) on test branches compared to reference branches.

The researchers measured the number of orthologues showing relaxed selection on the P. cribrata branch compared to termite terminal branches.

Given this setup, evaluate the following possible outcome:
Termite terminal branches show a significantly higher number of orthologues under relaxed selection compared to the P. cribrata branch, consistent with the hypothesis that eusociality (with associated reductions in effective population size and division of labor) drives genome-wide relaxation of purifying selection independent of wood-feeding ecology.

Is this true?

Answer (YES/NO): YES